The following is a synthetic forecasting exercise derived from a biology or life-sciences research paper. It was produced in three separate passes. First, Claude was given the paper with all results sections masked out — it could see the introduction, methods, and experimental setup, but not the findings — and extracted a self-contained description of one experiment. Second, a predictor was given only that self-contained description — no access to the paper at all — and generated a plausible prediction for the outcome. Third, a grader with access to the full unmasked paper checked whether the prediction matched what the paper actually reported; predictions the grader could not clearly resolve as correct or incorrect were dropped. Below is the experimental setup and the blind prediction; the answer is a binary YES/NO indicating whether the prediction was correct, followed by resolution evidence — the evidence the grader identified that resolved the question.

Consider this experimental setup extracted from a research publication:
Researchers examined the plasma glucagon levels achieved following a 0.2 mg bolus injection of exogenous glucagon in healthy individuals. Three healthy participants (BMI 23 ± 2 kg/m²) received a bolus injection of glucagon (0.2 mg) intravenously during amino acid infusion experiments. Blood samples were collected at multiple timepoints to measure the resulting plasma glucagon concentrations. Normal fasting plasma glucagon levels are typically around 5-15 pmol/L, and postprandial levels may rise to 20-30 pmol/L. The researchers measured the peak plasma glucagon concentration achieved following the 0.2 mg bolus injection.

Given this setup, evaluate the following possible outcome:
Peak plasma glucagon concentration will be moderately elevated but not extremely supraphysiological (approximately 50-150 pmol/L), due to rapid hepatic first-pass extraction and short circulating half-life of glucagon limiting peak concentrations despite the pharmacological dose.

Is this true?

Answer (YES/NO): NO